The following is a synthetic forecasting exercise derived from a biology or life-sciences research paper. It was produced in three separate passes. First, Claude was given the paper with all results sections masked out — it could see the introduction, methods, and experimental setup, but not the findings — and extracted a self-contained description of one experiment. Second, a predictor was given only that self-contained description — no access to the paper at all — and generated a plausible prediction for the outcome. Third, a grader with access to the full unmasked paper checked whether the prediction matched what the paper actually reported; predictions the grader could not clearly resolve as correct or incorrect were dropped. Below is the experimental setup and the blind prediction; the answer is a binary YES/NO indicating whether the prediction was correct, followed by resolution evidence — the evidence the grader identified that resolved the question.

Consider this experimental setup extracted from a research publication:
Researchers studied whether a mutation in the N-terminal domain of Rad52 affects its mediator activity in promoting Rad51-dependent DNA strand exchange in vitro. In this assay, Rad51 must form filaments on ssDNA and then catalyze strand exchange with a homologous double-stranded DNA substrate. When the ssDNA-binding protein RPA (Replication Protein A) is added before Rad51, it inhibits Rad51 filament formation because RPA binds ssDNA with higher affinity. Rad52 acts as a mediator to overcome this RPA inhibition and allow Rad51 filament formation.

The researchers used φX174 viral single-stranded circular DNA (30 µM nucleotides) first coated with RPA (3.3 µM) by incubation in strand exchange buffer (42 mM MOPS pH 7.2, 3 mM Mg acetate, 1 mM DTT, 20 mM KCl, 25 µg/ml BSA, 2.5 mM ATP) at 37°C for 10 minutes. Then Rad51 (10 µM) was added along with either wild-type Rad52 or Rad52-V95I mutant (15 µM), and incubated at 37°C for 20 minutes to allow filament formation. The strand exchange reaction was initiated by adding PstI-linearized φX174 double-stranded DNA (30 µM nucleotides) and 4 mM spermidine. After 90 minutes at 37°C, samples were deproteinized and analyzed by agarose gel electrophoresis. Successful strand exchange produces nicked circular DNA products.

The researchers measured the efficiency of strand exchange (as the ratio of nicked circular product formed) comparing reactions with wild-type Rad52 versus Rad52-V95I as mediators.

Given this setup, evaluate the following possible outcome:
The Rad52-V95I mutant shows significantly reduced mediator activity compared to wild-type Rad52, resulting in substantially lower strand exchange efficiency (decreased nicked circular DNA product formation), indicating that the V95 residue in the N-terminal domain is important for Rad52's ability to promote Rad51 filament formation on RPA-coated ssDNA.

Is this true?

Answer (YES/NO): NO